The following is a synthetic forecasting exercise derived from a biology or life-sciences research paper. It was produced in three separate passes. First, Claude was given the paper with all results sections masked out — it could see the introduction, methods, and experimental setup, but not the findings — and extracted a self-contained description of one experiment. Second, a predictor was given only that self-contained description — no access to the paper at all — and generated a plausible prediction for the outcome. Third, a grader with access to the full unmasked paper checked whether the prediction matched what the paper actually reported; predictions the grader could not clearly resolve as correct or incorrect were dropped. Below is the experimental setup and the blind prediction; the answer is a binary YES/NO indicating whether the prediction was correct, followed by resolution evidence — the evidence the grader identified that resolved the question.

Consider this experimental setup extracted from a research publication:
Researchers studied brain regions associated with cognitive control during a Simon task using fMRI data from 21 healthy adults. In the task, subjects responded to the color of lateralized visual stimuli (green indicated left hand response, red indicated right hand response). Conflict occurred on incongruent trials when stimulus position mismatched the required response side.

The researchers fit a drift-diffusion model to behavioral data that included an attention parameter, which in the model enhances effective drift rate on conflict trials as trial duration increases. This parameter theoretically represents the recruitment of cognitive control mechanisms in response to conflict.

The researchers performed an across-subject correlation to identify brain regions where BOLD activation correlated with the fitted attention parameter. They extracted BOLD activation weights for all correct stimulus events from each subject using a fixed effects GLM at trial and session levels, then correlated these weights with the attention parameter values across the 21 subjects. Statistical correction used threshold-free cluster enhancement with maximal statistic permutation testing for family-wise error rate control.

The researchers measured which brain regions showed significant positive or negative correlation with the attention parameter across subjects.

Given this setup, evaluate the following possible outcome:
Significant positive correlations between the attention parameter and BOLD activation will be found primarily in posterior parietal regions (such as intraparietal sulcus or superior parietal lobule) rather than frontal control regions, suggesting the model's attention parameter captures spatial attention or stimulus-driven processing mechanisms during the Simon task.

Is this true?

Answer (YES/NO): NO